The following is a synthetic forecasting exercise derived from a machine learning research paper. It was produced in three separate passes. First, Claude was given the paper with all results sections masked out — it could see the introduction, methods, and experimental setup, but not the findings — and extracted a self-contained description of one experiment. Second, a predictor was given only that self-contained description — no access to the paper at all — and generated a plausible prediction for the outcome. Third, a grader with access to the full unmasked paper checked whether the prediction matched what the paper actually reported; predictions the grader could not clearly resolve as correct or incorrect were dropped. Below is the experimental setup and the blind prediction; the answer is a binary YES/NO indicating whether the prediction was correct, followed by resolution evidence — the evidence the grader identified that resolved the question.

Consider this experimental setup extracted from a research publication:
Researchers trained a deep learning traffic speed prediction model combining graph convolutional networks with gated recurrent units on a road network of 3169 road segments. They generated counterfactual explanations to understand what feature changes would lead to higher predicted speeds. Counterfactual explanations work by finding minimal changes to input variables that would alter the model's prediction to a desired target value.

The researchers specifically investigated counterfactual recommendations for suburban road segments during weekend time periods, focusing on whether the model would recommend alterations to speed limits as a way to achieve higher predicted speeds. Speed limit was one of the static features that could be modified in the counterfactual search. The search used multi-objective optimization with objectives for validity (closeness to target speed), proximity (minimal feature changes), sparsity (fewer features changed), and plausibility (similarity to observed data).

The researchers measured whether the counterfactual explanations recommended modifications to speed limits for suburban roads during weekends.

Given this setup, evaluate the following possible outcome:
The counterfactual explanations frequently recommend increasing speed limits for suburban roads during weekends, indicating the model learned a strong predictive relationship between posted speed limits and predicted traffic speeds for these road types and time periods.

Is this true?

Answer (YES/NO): NO